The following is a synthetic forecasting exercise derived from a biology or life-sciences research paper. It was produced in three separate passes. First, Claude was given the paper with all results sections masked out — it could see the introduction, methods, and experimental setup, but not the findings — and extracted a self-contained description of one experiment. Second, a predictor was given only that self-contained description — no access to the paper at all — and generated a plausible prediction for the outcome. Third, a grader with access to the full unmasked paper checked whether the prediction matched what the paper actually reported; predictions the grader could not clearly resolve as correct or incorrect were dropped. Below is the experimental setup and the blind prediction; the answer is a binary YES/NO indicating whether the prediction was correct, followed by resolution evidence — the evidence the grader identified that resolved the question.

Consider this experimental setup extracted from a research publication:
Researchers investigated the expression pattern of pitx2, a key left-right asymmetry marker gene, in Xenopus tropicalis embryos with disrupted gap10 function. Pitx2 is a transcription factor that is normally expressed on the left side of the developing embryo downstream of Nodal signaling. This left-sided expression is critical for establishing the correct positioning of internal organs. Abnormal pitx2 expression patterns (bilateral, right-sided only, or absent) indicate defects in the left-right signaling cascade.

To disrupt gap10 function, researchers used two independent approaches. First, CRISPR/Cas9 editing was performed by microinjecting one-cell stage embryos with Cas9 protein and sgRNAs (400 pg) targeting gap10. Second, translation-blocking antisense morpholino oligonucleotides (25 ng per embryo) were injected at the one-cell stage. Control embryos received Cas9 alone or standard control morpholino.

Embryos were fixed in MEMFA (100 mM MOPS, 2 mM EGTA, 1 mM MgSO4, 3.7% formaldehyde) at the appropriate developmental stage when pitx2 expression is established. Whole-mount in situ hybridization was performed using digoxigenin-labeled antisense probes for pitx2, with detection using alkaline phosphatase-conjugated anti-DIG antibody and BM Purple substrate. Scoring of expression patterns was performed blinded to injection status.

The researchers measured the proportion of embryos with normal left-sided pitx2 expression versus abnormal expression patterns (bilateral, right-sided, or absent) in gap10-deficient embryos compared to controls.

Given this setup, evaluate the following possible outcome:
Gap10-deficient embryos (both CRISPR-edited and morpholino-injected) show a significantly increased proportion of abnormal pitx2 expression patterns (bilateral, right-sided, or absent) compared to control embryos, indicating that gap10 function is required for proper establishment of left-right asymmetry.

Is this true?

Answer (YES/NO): YES